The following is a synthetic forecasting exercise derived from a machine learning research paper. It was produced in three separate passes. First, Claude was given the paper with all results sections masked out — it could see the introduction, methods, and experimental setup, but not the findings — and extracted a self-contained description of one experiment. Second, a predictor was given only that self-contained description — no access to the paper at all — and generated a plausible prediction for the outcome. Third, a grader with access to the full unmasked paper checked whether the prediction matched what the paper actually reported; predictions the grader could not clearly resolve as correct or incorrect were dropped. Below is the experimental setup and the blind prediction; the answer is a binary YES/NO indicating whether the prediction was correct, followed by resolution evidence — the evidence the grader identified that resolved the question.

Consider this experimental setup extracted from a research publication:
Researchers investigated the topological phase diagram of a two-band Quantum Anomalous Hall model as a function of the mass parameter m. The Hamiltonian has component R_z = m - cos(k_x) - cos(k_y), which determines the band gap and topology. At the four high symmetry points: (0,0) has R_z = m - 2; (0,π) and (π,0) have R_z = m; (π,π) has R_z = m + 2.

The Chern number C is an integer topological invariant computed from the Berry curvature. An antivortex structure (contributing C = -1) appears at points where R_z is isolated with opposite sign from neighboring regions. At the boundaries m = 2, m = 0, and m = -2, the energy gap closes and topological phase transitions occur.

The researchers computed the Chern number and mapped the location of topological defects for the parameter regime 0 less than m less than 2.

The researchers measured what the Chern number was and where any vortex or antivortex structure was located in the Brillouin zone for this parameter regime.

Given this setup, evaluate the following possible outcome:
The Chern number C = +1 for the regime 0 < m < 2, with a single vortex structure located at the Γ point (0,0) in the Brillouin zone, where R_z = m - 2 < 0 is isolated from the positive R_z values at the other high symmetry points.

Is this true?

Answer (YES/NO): NO